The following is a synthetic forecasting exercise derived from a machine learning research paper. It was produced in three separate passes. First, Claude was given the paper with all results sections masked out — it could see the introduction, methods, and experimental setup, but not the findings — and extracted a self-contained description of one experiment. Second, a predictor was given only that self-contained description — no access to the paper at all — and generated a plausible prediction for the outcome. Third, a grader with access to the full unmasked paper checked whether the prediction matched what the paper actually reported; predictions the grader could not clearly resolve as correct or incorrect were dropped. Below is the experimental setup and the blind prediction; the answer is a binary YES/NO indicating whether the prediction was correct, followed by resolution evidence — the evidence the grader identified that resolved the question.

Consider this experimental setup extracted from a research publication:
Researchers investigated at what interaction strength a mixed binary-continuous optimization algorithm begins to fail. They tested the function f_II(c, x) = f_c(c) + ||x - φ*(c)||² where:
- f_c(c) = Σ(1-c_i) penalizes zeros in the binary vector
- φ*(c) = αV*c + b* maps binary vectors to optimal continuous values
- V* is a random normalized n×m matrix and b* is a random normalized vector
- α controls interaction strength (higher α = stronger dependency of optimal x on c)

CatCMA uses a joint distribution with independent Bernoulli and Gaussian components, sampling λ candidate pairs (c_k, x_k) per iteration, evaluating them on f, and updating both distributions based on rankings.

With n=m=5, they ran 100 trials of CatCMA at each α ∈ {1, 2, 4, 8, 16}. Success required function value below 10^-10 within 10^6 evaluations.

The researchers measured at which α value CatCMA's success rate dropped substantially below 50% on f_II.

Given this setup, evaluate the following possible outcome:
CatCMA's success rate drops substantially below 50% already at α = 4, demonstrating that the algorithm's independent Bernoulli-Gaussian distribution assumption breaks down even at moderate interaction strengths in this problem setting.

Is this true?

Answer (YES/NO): NO